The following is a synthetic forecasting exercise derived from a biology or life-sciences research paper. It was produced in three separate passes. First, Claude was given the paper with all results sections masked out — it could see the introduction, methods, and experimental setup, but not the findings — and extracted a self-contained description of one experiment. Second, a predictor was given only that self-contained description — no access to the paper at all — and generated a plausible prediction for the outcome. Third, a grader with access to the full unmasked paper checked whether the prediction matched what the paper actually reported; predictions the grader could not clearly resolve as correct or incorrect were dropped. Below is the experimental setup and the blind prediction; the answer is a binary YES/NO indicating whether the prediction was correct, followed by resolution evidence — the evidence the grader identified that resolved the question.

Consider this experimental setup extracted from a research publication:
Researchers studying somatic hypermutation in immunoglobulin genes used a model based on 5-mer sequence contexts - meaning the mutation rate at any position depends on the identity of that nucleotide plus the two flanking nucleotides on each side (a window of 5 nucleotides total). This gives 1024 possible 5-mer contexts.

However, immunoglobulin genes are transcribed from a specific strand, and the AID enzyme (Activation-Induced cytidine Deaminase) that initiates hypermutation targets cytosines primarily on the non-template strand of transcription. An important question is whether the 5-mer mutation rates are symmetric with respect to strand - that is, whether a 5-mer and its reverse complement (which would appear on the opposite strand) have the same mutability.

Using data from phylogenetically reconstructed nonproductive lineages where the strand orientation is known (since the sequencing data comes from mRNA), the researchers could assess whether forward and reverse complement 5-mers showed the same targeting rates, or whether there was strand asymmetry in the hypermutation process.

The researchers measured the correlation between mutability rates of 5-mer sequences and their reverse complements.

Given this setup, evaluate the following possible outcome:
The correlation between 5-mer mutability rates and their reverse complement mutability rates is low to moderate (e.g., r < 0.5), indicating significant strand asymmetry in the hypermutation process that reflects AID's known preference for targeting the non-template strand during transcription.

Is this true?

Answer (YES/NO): NO